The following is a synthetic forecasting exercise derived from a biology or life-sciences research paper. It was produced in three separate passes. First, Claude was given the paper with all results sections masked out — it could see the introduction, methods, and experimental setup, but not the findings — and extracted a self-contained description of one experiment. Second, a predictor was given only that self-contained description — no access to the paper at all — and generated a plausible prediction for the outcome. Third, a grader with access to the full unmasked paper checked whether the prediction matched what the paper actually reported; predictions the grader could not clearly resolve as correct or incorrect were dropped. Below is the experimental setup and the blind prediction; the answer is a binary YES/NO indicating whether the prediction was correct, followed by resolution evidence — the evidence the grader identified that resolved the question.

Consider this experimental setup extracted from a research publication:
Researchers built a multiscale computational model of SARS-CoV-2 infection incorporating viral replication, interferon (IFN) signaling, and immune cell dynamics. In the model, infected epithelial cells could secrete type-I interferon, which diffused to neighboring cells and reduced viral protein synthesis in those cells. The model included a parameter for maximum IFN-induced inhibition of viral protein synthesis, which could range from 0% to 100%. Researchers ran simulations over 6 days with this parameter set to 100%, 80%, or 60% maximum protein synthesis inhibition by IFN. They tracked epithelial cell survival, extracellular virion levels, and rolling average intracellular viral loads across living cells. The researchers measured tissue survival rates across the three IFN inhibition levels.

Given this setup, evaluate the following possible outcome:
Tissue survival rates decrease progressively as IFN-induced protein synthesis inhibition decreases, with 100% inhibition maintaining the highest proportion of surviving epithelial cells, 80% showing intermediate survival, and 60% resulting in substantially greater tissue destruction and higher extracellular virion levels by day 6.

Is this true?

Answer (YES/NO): YES